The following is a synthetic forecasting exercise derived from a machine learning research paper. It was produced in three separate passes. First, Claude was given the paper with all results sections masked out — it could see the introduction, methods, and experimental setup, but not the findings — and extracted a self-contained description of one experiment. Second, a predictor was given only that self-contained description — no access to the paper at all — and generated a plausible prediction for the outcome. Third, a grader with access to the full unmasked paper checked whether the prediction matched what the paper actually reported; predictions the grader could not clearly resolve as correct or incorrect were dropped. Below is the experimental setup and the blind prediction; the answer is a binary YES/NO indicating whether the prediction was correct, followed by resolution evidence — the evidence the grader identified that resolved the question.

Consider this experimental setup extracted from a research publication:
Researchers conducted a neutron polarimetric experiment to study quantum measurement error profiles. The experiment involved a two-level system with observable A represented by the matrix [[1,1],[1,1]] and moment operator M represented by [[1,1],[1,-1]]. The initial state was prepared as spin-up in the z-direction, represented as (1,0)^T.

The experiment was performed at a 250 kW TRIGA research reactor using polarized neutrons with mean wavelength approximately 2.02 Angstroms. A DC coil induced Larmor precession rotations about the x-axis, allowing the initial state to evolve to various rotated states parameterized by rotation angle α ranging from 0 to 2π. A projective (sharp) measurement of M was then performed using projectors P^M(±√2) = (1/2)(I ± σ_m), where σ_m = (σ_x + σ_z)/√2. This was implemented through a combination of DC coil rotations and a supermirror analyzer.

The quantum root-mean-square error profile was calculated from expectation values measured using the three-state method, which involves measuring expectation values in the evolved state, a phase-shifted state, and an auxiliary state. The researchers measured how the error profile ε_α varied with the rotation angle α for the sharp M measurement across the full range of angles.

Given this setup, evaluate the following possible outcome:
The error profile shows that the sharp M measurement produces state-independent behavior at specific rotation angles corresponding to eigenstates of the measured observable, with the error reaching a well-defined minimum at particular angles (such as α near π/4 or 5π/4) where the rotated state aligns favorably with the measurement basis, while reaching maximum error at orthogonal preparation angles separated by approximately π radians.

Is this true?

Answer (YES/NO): NO